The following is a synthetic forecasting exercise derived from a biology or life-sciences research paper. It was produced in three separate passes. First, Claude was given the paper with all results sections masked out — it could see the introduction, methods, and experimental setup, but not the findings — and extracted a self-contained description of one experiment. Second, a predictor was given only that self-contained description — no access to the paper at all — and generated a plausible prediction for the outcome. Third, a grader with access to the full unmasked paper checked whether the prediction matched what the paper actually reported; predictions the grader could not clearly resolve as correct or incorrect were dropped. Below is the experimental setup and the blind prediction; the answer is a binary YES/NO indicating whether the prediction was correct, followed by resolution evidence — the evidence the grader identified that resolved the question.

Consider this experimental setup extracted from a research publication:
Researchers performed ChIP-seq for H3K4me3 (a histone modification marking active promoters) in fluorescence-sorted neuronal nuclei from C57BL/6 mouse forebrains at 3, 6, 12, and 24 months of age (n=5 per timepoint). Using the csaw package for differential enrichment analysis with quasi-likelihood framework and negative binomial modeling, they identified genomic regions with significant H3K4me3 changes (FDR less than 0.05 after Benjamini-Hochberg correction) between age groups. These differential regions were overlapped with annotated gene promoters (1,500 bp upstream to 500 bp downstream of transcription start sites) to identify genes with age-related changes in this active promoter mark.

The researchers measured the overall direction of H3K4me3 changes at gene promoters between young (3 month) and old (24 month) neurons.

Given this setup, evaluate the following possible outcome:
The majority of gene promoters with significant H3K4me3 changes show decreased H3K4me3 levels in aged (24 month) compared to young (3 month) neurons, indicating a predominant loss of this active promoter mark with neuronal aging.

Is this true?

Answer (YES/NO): YES